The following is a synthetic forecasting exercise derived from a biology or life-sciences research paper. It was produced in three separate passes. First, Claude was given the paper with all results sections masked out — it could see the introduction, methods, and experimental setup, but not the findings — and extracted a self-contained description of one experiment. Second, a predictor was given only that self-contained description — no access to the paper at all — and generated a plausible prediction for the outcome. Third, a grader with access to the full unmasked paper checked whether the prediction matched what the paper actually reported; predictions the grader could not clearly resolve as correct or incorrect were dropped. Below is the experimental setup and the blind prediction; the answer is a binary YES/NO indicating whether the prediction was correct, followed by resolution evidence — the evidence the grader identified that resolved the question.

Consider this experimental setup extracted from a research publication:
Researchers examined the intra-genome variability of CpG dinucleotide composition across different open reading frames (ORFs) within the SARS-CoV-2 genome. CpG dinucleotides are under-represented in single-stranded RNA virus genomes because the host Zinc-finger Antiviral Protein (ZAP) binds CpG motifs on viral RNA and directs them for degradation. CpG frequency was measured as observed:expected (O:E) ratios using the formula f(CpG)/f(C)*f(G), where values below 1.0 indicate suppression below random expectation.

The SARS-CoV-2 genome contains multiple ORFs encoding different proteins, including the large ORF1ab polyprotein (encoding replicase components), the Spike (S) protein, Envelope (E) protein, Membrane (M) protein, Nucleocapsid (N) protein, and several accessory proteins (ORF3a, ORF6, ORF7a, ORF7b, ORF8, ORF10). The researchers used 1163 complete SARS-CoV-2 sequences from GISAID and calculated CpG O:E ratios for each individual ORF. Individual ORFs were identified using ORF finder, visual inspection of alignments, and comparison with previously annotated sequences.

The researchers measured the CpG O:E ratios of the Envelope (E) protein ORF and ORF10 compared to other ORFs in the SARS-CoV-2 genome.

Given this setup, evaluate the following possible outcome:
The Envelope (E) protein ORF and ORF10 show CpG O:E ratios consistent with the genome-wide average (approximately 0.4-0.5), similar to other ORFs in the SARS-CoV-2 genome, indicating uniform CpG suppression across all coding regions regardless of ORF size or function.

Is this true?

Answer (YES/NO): NO